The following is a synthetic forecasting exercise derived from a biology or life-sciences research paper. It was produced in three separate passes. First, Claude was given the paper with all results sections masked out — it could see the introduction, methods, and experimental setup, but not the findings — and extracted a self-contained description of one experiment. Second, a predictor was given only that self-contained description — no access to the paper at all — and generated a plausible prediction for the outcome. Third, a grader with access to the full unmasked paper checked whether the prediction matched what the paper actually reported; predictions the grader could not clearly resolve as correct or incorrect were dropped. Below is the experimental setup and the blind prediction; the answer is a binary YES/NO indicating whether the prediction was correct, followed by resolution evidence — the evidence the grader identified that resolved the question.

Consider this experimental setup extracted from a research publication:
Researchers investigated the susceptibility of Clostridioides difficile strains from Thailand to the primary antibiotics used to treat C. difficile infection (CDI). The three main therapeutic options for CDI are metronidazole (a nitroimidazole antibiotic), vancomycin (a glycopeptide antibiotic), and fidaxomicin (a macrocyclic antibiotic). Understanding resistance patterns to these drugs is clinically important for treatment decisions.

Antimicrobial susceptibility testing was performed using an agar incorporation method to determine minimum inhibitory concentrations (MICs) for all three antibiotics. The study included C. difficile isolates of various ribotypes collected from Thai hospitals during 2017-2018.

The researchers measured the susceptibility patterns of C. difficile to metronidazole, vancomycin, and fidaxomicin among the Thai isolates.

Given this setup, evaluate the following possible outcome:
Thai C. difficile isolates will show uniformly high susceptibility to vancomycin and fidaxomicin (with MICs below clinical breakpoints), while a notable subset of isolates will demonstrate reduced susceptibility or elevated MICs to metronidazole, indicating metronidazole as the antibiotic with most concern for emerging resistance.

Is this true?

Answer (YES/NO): NO